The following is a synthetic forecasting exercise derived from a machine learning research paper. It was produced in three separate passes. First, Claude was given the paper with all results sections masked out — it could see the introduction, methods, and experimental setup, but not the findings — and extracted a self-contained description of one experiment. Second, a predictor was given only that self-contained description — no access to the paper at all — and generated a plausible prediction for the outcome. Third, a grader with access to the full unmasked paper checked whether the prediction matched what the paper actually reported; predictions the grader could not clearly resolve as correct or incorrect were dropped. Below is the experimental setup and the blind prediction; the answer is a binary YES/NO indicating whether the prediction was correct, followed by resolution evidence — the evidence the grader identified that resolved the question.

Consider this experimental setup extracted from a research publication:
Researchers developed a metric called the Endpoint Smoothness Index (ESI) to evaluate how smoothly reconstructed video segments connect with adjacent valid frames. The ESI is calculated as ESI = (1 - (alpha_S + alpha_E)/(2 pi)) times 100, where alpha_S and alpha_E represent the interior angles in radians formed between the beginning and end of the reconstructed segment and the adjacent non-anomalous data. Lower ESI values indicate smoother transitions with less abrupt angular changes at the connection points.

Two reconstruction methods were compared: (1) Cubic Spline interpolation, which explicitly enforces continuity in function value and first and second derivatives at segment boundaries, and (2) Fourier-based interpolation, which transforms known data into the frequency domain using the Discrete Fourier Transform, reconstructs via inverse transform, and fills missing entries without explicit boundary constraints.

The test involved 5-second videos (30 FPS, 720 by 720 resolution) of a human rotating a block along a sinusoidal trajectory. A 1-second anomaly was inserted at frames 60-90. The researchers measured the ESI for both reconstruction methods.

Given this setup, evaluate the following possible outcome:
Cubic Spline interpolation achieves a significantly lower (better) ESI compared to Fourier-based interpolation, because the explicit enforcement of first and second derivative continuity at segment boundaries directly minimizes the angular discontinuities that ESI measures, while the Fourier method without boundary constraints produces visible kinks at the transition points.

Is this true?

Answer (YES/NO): YES